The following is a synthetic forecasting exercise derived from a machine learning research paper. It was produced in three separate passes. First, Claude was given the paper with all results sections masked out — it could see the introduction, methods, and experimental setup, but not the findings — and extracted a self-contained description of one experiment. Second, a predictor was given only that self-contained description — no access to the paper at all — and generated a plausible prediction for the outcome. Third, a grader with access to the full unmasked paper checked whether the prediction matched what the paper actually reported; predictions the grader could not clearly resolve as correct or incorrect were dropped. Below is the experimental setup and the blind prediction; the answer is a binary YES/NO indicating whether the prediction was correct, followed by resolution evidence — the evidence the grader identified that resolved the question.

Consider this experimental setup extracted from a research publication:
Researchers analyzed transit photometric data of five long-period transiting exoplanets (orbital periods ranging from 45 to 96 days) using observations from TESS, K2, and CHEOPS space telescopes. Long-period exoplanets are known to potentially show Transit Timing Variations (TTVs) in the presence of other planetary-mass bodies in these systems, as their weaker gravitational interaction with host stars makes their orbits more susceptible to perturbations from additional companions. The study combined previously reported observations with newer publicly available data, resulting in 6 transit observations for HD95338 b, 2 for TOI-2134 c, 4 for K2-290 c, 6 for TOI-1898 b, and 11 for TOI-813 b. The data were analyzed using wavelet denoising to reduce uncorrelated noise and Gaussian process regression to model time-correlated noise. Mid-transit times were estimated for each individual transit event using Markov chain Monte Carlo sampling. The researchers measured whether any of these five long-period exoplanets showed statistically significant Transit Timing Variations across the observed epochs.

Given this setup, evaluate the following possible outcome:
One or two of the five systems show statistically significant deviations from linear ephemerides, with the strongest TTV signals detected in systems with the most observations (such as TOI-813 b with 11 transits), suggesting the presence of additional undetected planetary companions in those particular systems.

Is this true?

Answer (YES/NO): NO